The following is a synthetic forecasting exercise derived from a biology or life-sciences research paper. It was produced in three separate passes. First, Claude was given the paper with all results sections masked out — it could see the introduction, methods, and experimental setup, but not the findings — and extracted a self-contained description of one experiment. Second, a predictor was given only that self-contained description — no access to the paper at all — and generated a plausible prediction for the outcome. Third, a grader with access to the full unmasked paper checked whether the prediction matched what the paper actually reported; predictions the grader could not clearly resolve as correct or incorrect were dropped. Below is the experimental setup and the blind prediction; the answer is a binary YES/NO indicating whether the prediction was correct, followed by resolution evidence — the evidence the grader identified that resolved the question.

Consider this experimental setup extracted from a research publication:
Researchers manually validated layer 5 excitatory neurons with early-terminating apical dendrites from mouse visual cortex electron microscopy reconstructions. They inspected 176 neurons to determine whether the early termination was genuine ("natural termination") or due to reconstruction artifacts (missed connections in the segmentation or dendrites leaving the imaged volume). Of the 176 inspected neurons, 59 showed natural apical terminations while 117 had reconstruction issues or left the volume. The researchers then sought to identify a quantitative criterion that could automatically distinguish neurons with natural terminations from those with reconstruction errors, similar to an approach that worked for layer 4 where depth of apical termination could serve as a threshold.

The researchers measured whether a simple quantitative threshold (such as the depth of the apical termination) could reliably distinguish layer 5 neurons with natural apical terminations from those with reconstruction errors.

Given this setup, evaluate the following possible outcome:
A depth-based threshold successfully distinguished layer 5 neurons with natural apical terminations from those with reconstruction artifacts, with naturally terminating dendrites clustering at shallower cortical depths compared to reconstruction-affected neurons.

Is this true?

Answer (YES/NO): NO